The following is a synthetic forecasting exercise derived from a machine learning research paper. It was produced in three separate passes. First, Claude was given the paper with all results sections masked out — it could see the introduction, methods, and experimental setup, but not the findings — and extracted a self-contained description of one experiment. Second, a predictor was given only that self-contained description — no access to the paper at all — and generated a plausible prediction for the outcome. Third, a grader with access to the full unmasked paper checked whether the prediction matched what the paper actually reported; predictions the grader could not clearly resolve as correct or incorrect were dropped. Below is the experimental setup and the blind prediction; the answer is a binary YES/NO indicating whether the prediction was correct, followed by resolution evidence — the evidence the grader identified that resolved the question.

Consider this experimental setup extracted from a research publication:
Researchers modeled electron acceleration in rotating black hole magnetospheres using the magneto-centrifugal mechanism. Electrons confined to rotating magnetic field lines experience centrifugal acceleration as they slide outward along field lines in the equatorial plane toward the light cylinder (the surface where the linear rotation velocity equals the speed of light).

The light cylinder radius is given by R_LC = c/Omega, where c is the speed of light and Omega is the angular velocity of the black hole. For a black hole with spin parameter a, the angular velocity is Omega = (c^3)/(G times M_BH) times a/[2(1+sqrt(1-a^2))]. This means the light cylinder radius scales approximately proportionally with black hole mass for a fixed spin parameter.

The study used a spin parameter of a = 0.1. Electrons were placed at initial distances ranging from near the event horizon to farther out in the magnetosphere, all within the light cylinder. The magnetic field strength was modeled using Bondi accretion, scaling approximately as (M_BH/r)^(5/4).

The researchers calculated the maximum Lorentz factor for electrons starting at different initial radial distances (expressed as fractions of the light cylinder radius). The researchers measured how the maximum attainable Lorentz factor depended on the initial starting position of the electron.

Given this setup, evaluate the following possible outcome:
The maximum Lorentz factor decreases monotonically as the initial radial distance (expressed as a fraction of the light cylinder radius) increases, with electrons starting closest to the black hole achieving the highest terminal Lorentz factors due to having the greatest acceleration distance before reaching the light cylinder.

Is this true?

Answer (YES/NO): NO